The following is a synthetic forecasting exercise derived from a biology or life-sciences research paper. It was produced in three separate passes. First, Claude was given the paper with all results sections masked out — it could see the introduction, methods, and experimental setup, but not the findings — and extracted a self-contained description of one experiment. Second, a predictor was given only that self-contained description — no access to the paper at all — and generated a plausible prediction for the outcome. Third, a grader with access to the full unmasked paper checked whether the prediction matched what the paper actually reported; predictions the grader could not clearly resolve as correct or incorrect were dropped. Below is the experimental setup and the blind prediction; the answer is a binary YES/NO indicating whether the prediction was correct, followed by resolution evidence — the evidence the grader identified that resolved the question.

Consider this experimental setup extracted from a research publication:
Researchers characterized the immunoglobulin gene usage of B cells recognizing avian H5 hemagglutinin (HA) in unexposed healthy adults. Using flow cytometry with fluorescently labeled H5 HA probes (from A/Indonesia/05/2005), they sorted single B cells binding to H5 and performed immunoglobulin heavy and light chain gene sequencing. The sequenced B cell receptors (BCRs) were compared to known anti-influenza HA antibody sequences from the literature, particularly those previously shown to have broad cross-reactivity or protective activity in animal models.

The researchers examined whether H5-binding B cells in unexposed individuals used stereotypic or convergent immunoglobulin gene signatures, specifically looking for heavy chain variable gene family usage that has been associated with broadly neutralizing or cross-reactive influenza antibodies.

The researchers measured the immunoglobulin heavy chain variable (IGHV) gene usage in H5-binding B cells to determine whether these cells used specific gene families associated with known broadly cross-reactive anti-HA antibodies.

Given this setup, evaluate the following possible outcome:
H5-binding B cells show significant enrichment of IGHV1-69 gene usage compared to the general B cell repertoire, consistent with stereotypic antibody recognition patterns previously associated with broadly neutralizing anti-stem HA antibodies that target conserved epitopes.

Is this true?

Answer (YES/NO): NO